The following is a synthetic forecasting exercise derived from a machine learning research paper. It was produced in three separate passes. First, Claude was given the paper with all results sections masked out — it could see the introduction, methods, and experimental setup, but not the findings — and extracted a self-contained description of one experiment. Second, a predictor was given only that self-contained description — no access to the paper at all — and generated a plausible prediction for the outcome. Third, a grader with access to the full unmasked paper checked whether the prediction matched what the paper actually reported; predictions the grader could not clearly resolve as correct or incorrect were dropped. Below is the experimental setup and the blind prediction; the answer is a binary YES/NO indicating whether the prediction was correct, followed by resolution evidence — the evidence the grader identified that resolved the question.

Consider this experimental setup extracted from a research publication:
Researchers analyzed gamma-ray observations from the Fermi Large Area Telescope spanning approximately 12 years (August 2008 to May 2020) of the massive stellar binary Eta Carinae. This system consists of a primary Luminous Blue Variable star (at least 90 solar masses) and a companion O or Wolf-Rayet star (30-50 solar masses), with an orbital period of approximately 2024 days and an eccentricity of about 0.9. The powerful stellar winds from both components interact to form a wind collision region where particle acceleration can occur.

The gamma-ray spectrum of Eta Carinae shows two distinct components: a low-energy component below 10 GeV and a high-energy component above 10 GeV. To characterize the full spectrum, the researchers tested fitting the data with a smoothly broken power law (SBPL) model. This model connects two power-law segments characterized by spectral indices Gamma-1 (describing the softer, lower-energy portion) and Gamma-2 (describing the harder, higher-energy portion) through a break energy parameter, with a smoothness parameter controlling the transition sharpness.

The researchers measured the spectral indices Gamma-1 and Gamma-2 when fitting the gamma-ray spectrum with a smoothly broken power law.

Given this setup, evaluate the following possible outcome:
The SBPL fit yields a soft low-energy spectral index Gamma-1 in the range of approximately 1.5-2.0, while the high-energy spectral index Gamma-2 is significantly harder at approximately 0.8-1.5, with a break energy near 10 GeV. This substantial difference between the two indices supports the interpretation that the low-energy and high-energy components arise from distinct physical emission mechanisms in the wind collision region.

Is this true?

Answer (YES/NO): NO